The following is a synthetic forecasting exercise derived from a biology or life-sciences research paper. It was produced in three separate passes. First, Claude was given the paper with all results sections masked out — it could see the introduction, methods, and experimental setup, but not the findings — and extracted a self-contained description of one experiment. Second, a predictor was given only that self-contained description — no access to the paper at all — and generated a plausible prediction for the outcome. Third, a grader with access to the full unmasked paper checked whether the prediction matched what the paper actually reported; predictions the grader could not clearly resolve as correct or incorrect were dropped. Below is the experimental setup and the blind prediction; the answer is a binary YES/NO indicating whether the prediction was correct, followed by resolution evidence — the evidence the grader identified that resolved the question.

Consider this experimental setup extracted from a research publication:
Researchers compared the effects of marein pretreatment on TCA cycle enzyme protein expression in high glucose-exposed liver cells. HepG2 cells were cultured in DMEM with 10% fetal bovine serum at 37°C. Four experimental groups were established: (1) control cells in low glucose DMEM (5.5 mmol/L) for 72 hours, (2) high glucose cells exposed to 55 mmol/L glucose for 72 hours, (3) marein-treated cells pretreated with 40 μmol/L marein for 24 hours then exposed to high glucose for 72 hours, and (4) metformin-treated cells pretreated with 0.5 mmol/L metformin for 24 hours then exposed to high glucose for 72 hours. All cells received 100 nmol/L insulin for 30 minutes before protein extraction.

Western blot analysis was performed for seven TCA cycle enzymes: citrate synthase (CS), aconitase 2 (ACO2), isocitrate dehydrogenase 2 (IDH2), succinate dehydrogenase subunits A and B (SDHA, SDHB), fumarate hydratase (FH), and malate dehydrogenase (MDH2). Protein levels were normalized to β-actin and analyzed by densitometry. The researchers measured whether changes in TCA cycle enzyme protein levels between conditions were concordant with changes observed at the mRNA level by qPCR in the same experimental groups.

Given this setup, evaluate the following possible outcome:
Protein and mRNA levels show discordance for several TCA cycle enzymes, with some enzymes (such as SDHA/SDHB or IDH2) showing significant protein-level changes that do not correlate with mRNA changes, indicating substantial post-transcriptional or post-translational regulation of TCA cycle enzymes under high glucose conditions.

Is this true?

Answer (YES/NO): NO